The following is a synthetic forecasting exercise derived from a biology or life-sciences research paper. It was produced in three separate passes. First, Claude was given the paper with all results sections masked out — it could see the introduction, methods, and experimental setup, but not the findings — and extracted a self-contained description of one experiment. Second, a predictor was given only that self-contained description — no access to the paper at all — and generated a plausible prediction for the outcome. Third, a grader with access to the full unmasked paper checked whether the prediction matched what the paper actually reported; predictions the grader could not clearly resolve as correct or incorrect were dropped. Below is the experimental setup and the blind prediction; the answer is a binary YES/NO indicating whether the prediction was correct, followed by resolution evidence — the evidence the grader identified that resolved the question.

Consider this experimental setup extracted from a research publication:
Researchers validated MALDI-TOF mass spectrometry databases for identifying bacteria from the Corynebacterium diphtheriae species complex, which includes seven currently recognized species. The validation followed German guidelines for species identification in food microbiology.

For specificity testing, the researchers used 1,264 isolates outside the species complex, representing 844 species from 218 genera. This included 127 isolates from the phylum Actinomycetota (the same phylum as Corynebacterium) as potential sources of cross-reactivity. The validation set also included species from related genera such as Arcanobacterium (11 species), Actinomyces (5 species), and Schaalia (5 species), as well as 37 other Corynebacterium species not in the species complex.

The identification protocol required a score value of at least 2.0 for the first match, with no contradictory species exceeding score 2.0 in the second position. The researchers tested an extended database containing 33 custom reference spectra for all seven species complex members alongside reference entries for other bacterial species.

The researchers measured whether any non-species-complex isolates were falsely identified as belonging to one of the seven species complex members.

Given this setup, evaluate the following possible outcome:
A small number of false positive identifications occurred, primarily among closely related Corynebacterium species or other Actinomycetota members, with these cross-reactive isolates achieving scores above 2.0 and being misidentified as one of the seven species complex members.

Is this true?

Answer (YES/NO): NO